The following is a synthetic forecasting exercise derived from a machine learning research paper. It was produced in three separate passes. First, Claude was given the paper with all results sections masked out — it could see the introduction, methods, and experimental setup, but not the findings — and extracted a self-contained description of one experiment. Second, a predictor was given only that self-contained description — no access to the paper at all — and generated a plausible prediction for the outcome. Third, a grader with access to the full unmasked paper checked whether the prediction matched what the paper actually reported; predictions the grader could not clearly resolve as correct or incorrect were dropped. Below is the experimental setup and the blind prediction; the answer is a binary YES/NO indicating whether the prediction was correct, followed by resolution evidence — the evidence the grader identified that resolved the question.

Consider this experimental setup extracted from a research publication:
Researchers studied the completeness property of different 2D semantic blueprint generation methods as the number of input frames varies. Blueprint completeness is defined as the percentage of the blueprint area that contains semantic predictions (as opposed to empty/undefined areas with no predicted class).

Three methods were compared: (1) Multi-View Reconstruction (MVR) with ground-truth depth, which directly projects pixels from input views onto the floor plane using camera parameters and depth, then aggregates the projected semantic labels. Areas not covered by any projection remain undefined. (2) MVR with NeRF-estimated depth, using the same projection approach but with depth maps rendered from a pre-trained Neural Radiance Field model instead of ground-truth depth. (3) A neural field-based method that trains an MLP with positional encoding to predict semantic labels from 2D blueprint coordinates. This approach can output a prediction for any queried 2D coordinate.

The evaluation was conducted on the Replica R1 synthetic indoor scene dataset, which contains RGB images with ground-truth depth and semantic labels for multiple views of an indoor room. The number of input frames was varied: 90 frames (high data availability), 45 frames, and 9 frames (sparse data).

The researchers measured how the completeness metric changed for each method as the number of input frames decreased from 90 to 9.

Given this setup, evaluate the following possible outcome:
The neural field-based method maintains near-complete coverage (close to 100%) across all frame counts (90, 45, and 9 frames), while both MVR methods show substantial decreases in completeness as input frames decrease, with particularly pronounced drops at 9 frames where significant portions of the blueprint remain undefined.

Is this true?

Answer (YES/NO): NO